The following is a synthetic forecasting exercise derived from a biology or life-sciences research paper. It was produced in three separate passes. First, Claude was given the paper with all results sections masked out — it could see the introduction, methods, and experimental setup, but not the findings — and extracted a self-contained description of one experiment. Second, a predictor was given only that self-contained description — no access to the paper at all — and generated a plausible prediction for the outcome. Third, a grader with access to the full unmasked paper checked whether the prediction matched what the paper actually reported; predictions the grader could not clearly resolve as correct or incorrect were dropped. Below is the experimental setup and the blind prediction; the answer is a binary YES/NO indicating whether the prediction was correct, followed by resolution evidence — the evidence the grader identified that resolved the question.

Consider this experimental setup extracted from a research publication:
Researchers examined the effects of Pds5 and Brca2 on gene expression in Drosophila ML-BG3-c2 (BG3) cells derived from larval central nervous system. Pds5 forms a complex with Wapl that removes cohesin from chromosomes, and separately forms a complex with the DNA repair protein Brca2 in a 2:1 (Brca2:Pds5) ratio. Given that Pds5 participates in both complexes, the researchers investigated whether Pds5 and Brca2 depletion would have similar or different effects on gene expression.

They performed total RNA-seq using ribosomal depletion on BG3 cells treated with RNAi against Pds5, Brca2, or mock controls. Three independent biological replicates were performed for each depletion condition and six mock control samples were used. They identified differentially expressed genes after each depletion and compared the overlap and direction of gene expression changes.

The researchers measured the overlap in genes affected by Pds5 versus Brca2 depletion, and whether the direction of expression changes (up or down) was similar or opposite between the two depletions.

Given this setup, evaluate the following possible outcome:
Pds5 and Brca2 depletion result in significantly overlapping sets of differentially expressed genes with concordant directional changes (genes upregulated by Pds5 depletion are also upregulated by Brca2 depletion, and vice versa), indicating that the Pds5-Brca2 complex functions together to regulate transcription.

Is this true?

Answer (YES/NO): YES